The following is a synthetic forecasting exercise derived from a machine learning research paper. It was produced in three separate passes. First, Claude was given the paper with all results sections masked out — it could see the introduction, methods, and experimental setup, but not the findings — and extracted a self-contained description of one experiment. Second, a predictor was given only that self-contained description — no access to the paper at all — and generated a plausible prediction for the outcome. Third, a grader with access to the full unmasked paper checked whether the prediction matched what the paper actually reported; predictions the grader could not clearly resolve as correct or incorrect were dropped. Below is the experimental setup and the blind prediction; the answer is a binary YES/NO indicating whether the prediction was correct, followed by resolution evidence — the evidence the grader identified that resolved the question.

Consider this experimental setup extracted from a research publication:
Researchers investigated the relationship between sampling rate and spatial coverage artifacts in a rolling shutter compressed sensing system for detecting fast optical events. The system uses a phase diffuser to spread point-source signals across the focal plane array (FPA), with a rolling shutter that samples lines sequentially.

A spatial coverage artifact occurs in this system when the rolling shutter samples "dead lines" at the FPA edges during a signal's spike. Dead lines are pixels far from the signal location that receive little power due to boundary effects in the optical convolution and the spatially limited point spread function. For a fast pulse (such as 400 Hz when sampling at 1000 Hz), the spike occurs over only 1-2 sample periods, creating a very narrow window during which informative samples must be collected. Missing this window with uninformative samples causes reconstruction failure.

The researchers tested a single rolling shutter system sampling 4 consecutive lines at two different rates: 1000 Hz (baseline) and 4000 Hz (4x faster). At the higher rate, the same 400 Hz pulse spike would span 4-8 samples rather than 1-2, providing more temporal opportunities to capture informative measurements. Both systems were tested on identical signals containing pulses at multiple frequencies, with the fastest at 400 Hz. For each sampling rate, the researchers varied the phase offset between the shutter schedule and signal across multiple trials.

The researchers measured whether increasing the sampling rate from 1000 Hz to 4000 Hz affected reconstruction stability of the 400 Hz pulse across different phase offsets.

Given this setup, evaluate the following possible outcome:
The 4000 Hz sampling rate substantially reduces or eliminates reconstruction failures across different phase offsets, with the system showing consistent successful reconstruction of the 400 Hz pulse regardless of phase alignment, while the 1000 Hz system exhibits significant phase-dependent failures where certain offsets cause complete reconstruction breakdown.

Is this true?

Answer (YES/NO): YES